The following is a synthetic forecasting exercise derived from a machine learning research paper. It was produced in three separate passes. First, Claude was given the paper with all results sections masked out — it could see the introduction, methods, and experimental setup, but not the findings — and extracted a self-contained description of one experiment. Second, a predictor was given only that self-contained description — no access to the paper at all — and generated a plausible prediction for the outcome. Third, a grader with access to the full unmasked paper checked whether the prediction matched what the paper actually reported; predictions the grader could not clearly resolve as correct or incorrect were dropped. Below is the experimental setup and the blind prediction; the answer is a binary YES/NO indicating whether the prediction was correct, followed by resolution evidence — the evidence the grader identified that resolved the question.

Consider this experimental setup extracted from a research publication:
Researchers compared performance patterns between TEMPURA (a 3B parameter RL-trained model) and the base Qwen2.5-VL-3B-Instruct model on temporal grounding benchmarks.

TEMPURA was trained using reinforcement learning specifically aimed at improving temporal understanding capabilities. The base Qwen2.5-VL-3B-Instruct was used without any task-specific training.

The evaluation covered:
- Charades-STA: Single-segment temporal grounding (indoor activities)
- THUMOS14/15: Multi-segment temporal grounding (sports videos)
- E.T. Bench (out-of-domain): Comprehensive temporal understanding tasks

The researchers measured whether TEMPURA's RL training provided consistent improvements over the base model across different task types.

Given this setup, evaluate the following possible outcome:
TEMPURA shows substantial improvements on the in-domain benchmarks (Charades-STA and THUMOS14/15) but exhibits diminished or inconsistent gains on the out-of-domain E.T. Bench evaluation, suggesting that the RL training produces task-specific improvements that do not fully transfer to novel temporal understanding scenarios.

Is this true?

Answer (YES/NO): NO